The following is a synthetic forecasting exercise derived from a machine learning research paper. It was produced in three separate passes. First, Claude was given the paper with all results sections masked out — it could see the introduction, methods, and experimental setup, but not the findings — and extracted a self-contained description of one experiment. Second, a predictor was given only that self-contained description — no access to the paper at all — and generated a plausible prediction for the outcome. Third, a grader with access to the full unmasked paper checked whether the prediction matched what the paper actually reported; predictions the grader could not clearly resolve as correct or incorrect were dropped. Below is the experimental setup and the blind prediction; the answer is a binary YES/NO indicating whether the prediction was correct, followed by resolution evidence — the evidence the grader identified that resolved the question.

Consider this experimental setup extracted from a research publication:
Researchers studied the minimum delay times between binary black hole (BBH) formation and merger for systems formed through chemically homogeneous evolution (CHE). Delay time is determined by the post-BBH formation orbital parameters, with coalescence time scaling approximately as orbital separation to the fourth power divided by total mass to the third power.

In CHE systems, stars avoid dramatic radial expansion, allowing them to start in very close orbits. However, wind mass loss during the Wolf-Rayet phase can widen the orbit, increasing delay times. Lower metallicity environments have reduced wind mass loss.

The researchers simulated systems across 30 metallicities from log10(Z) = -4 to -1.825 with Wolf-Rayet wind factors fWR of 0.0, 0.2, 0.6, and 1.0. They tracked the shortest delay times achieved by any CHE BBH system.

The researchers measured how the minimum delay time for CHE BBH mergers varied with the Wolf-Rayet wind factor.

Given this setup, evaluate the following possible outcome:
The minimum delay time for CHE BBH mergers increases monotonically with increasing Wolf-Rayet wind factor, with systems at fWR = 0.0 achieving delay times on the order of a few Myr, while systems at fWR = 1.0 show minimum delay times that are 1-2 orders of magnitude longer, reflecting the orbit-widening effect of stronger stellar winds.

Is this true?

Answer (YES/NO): NO